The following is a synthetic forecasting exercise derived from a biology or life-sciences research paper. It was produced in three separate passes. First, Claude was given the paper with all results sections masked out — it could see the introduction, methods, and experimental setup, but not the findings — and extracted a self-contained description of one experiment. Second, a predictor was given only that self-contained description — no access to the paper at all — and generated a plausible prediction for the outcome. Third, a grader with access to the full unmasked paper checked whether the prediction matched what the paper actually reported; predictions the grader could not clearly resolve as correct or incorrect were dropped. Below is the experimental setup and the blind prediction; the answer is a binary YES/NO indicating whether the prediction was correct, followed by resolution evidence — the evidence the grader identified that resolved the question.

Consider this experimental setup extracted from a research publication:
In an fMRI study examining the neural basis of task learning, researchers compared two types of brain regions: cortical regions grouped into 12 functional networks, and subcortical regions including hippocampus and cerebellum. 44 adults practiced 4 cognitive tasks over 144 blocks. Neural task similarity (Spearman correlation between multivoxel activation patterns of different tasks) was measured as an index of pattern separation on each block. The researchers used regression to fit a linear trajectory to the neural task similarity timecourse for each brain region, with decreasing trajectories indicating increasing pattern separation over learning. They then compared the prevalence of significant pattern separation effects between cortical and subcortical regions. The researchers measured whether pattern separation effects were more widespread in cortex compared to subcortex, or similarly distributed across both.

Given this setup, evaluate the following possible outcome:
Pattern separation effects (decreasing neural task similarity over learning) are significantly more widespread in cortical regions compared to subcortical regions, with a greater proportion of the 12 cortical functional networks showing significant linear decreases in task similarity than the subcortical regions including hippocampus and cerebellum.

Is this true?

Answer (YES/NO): NO